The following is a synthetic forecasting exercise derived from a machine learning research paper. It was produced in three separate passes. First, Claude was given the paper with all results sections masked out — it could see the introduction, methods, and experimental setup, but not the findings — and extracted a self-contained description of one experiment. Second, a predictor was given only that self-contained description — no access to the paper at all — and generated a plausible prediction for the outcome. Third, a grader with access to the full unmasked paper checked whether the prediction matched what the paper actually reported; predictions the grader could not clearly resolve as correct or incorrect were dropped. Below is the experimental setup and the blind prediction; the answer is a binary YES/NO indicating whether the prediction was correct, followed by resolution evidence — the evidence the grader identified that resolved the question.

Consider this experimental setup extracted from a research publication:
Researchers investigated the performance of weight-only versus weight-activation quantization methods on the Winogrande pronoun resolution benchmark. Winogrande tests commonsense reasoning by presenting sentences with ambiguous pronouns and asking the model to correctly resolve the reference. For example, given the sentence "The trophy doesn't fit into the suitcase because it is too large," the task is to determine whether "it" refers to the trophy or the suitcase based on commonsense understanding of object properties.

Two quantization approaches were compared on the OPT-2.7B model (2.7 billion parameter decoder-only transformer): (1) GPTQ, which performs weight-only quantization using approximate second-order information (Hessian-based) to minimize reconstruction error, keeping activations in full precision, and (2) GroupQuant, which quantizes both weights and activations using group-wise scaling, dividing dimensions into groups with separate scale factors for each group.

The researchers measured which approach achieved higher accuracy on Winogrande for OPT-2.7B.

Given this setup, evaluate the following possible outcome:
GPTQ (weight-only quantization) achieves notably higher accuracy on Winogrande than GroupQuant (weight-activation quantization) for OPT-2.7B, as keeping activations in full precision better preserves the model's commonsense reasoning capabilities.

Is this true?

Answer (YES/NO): NO